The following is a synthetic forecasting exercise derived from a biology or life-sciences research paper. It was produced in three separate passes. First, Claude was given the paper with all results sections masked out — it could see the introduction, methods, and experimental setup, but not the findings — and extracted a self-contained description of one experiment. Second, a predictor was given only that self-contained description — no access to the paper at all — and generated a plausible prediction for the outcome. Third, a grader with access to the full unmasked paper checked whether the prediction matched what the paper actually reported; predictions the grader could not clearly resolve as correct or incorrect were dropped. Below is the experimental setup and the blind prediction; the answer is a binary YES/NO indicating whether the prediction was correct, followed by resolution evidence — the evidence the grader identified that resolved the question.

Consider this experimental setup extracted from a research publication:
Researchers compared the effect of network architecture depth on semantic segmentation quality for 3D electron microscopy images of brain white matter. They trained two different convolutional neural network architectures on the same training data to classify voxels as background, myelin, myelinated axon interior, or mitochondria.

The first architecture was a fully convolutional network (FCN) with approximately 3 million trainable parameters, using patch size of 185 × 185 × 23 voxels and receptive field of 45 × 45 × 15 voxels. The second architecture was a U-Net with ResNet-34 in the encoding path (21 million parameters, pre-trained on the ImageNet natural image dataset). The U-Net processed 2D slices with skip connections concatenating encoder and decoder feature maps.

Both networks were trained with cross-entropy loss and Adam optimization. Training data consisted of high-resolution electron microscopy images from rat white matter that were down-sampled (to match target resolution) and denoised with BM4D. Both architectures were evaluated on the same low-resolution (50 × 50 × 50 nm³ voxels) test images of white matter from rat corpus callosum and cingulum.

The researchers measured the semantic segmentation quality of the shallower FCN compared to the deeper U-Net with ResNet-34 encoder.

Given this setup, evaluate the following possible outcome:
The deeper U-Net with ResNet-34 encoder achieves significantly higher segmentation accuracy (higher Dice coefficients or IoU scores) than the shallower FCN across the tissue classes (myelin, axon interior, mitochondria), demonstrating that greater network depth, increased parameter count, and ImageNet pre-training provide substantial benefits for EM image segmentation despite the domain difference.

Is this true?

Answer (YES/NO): NO